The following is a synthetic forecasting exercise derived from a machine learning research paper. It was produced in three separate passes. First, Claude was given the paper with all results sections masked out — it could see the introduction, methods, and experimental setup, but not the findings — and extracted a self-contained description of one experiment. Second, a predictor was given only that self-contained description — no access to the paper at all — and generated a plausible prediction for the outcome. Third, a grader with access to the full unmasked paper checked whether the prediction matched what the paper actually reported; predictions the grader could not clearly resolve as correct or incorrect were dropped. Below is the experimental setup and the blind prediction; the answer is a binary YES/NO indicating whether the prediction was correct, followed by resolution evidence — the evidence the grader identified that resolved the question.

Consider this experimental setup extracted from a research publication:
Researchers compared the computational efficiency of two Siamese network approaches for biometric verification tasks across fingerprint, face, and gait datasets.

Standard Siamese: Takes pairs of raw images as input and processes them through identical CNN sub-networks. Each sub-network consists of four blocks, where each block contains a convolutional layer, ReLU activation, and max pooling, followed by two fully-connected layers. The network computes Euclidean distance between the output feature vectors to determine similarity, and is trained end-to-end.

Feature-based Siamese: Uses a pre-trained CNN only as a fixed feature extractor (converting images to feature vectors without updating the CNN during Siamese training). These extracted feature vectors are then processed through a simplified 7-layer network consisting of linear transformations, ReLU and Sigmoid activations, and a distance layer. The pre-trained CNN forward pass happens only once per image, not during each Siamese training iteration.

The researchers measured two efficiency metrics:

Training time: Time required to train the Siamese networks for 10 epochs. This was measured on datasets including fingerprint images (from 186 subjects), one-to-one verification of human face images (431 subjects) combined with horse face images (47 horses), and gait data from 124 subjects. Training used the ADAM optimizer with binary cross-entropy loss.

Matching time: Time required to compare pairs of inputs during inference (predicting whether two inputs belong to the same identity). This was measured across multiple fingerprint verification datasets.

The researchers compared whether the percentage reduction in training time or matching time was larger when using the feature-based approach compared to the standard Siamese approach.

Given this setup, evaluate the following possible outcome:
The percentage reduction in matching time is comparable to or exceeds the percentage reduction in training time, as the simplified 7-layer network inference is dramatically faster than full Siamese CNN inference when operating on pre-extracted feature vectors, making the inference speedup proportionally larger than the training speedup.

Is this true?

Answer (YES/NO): NO